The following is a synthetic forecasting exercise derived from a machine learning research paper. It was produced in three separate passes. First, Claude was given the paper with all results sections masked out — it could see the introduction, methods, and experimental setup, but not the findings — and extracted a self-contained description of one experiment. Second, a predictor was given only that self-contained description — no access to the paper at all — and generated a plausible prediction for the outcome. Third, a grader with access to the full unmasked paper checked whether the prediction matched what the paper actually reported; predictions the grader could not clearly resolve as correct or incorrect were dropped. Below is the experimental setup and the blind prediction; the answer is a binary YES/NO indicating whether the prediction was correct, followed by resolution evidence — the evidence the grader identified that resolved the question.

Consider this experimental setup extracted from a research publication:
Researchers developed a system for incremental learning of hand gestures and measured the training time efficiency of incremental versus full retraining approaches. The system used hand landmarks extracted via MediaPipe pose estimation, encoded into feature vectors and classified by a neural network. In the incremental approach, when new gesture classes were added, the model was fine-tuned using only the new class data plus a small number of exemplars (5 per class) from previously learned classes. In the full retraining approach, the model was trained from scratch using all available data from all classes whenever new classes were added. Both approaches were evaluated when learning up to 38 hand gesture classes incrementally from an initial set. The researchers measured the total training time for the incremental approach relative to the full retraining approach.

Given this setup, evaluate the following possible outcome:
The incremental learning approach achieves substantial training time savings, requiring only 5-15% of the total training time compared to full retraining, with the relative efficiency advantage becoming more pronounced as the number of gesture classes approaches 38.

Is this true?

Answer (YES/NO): NO